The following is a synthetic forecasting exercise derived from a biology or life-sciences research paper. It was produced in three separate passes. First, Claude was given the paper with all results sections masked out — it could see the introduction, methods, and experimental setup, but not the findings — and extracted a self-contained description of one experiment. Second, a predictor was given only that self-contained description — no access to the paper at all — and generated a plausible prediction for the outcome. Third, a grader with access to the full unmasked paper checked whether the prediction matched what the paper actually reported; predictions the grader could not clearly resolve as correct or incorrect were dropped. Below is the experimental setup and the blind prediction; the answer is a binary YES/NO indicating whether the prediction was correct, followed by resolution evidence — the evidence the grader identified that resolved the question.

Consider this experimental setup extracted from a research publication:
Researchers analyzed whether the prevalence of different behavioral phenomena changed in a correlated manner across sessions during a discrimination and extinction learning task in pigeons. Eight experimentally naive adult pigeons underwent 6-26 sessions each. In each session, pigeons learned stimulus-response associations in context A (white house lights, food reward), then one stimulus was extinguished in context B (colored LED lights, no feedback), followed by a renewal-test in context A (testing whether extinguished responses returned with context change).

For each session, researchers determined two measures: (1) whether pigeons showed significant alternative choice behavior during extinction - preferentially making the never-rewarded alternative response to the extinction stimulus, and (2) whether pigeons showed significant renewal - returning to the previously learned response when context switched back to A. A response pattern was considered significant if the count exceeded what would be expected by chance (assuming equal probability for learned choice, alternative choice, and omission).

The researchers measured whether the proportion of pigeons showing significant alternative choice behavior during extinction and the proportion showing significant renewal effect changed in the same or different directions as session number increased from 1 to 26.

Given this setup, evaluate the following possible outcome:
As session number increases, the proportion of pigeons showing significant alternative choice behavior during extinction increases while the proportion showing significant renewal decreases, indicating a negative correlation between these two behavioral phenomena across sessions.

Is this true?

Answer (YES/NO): NO